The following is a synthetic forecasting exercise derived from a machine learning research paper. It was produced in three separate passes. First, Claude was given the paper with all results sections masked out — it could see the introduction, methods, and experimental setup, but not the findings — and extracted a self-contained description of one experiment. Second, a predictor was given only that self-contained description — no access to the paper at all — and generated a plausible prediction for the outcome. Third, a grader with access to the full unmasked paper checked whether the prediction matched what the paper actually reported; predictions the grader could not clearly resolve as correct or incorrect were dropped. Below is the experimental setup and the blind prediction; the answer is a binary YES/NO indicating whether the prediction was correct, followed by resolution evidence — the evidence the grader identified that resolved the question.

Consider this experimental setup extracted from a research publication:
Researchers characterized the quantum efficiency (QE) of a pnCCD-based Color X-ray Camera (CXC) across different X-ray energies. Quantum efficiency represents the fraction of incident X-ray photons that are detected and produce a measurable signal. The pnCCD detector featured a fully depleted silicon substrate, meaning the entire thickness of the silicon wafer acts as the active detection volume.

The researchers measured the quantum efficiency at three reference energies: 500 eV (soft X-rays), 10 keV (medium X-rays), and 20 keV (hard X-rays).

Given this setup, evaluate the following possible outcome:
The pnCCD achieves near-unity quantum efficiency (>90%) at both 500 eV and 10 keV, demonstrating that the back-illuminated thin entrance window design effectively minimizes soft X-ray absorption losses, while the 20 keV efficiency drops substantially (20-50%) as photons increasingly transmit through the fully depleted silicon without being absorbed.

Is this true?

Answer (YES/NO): NO